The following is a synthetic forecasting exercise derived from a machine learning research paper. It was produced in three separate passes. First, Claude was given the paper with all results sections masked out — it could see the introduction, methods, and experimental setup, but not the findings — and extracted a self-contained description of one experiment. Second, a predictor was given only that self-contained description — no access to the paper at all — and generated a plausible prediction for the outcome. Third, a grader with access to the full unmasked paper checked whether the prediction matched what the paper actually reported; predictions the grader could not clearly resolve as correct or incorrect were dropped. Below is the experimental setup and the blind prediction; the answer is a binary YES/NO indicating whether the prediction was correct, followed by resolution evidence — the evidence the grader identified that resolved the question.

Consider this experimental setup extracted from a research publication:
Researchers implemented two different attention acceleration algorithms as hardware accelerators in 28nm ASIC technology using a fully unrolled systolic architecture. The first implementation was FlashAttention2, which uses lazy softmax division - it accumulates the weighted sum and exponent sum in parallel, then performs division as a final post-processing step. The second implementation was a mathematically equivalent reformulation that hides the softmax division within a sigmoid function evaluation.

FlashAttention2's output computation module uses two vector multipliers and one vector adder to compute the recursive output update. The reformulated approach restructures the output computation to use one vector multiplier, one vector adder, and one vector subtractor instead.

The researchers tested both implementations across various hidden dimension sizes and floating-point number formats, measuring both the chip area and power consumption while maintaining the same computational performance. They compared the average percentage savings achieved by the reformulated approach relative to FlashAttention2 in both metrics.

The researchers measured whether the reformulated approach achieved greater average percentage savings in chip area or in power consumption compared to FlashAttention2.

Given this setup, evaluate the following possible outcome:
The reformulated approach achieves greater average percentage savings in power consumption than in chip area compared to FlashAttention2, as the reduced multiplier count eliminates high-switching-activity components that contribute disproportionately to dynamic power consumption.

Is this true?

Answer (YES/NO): NO